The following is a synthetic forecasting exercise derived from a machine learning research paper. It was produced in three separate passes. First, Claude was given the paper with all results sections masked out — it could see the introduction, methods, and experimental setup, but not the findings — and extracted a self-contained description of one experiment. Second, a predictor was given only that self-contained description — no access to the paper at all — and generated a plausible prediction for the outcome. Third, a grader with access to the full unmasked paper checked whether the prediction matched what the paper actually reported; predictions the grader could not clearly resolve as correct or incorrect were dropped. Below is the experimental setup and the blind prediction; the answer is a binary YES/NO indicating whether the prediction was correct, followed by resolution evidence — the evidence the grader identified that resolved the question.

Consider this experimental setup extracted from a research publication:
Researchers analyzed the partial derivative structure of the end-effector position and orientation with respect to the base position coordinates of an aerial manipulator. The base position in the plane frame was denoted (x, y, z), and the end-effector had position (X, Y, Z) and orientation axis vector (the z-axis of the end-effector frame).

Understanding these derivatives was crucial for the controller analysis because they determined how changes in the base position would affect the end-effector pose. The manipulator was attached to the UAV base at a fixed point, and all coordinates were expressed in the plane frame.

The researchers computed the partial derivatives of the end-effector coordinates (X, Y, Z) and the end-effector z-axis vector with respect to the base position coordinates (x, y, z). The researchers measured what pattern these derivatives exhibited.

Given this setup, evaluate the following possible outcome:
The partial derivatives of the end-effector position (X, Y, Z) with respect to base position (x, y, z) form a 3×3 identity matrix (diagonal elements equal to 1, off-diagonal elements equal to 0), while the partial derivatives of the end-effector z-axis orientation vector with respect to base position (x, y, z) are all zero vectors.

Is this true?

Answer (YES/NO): YES